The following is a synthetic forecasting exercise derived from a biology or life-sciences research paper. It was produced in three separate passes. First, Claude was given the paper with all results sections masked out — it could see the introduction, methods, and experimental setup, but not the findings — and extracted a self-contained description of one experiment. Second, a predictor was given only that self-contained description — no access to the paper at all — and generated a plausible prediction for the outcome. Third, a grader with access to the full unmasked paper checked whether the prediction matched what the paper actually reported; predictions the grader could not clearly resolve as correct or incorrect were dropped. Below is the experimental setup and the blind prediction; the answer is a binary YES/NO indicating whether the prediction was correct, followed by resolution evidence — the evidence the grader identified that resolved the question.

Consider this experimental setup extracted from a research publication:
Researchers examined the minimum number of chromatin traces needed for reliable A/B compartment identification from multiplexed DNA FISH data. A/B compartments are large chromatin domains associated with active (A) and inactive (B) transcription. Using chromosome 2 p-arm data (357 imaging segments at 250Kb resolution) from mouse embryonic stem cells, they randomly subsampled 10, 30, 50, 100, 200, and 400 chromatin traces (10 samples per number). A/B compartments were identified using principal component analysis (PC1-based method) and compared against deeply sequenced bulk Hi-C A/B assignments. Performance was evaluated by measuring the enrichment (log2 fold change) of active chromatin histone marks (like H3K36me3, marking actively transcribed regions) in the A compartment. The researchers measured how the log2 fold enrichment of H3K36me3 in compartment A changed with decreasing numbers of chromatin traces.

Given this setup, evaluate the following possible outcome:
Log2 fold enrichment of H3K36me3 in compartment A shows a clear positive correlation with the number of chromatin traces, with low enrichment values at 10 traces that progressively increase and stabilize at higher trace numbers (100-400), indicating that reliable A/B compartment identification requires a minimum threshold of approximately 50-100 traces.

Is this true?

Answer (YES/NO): NO